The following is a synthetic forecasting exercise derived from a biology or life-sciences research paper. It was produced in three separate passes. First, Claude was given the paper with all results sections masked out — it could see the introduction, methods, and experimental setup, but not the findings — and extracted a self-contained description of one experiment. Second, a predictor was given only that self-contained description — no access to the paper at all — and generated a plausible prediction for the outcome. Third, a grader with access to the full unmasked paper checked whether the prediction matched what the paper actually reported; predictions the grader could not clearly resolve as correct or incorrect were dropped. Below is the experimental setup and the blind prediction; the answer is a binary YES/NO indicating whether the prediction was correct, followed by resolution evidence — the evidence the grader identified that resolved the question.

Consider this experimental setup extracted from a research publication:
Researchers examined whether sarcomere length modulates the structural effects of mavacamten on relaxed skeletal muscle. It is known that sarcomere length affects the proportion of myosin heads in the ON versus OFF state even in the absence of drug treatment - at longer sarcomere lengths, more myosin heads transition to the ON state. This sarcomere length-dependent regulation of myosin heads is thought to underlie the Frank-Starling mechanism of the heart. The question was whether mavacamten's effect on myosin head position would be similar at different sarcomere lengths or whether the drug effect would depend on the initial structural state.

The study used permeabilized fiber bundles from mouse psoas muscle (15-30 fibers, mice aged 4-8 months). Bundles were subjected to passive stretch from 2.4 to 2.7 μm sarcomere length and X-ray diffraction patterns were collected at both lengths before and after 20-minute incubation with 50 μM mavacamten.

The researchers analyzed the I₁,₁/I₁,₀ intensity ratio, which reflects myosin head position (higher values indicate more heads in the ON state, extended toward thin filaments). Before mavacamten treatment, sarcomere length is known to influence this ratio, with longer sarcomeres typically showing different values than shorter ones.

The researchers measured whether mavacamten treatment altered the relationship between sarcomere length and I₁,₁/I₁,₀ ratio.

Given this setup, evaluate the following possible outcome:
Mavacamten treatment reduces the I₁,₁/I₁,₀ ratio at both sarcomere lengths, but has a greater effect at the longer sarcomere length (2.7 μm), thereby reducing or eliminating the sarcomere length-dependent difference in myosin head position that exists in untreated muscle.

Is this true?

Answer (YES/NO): NO